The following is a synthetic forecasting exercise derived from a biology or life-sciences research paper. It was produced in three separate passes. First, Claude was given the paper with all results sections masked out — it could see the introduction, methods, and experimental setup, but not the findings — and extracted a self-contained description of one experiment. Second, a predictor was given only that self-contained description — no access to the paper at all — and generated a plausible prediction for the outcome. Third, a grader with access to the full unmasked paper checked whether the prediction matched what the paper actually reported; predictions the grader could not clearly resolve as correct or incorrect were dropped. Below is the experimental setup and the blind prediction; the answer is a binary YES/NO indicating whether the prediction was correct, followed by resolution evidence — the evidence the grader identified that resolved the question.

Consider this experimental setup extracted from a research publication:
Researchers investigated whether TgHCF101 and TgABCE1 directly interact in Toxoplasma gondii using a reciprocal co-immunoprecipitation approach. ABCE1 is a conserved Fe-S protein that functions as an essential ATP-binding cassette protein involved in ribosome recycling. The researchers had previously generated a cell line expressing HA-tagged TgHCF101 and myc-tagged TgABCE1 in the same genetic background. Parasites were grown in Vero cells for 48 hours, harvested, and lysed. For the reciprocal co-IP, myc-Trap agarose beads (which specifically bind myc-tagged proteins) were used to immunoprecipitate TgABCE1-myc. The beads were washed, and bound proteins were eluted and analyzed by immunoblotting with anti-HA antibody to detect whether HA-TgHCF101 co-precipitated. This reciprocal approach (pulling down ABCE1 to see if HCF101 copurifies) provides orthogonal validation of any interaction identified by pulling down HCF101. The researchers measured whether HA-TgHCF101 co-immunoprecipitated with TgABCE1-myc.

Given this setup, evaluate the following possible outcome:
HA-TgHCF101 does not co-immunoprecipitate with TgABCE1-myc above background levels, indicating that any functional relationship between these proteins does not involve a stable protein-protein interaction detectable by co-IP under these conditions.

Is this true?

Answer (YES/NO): NO